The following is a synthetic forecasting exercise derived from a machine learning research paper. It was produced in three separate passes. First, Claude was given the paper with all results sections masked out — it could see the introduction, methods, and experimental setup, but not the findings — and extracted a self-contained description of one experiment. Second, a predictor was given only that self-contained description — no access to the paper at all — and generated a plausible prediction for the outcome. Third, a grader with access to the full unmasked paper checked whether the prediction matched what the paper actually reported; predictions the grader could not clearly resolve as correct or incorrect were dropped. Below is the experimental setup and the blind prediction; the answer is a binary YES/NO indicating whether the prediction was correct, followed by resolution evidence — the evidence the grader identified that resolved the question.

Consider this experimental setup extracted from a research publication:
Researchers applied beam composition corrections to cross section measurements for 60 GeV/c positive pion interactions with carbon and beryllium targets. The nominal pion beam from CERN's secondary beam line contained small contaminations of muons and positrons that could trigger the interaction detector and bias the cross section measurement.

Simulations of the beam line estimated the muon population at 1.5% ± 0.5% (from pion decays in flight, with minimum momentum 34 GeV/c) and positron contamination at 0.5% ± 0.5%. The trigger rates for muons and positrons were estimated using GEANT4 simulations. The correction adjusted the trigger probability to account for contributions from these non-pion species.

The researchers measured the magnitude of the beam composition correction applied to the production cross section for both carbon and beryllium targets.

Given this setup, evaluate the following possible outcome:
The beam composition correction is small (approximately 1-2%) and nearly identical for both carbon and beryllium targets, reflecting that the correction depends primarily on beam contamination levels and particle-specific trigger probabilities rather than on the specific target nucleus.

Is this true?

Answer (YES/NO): NO